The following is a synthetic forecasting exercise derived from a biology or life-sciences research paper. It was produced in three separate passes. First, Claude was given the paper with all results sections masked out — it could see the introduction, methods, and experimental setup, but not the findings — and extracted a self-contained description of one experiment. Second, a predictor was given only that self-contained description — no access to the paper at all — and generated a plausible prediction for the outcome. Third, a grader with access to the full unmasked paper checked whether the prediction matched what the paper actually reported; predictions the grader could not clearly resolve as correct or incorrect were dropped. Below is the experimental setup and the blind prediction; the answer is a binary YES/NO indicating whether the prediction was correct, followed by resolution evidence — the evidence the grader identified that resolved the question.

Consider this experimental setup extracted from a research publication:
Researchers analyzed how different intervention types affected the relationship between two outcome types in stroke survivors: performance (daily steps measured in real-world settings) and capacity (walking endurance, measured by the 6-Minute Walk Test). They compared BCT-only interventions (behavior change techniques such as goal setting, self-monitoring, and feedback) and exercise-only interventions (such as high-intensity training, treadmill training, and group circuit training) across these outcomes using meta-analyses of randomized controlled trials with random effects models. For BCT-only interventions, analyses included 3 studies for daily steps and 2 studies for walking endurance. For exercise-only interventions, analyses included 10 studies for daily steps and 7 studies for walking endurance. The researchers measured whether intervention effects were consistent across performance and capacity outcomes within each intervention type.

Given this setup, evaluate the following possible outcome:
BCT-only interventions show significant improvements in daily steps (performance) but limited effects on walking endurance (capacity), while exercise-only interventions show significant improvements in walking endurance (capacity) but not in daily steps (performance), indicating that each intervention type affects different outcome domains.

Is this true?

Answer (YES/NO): NO